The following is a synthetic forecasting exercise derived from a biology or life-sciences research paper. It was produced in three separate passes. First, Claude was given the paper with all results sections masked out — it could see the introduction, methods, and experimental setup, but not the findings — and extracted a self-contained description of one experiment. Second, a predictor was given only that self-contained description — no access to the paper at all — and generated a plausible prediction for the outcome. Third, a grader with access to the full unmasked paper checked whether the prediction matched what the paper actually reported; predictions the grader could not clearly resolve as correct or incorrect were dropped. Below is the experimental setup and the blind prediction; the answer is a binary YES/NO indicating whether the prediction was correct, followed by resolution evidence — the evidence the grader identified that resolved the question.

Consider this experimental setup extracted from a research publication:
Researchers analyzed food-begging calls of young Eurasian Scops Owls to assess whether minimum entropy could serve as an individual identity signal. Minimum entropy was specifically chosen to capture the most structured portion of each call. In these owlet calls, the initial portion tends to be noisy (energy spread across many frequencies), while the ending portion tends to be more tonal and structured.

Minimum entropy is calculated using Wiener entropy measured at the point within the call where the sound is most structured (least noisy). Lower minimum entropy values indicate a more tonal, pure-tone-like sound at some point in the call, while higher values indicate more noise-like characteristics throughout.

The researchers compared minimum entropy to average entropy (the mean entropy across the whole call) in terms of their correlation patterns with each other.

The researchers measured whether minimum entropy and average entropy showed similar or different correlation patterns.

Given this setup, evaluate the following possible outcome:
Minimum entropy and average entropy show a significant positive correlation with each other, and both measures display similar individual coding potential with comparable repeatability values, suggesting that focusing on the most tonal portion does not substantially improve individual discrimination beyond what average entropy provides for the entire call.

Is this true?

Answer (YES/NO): YES